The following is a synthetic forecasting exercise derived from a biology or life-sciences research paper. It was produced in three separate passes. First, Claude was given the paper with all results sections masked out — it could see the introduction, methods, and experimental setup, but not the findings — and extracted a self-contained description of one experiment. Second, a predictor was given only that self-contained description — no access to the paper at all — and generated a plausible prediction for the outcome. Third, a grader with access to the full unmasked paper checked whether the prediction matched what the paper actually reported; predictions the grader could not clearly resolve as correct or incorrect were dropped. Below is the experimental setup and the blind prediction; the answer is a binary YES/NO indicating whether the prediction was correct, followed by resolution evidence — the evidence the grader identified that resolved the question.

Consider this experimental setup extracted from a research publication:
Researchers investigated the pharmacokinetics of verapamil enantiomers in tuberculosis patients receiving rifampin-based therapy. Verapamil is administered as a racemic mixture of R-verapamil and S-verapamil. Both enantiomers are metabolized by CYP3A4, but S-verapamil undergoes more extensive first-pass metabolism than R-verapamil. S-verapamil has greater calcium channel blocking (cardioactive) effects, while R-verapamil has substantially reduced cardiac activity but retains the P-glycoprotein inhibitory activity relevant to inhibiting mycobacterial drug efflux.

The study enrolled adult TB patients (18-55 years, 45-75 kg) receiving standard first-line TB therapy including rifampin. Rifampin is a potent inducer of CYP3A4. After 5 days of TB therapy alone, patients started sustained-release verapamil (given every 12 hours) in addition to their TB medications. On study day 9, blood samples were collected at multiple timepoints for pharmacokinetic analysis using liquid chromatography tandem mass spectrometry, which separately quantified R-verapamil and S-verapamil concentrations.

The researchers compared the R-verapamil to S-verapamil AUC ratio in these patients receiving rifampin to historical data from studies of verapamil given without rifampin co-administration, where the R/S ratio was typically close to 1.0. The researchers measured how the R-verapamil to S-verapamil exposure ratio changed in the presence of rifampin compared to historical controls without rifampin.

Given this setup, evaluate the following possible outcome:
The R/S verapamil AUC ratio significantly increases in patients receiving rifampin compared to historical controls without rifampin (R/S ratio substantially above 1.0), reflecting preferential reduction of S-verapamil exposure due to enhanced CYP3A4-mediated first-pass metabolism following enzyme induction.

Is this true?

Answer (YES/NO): YES